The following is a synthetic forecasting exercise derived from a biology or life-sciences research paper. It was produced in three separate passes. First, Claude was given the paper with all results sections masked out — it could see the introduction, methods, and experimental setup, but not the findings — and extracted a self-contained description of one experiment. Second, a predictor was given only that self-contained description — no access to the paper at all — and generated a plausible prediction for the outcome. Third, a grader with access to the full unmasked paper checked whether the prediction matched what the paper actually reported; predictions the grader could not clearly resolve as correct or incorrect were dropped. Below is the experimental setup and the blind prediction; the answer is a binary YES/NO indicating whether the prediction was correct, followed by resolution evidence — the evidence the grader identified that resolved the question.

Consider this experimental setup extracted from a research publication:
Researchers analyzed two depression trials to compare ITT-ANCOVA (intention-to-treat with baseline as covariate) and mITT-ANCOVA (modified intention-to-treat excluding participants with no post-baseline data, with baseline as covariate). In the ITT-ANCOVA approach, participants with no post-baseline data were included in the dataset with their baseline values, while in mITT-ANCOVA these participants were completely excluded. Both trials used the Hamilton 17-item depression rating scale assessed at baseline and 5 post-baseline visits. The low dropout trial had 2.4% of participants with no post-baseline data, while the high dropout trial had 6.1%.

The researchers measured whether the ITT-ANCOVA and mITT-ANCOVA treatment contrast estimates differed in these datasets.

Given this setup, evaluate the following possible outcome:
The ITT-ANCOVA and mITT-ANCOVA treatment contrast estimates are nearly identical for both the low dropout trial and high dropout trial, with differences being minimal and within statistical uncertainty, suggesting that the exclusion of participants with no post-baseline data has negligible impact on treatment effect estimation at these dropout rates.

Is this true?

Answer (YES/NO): NO